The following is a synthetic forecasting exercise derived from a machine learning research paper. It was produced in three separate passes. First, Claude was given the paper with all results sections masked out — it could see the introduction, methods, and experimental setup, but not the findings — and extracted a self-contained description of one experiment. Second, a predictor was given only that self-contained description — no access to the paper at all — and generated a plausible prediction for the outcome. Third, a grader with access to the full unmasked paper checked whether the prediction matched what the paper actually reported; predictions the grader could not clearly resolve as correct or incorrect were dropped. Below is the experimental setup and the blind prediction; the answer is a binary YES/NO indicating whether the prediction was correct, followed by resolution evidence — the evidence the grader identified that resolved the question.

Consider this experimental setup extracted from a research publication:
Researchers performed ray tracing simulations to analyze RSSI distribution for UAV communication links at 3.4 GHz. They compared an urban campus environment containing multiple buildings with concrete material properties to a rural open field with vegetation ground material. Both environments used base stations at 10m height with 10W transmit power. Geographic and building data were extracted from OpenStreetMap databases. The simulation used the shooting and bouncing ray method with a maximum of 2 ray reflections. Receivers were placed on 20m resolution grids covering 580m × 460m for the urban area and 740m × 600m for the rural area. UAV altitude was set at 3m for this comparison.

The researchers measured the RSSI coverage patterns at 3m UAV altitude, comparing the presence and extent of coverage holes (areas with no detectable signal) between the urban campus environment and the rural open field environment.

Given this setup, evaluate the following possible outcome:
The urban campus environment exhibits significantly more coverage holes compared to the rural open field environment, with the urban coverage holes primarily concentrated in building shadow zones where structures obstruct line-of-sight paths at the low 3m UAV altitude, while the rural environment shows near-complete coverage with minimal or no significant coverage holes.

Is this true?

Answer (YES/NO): NO